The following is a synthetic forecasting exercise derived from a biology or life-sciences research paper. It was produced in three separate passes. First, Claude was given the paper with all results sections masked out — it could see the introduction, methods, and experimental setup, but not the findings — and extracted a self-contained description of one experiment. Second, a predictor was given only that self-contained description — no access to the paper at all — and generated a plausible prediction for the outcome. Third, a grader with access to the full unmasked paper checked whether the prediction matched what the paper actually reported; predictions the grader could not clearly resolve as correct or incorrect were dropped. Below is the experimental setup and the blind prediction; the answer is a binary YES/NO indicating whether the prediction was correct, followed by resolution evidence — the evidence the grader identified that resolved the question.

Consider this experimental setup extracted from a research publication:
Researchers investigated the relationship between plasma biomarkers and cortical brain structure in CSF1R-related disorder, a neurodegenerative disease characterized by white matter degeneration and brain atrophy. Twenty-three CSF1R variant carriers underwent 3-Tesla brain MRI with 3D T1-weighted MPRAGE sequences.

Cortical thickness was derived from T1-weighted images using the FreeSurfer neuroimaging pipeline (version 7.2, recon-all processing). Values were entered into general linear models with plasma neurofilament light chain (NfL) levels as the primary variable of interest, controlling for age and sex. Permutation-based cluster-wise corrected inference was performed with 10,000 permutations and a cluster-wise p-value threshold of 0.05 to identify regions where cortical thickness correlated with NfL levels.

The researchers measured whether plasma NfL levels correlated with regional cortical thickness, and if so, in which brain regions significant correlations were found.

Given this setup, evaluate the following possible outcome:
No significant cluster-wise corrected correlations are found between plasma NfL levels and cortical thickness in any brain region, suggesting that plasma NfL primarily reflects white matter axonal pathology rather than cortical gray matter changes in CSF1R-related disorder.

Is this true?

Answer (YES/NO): NO